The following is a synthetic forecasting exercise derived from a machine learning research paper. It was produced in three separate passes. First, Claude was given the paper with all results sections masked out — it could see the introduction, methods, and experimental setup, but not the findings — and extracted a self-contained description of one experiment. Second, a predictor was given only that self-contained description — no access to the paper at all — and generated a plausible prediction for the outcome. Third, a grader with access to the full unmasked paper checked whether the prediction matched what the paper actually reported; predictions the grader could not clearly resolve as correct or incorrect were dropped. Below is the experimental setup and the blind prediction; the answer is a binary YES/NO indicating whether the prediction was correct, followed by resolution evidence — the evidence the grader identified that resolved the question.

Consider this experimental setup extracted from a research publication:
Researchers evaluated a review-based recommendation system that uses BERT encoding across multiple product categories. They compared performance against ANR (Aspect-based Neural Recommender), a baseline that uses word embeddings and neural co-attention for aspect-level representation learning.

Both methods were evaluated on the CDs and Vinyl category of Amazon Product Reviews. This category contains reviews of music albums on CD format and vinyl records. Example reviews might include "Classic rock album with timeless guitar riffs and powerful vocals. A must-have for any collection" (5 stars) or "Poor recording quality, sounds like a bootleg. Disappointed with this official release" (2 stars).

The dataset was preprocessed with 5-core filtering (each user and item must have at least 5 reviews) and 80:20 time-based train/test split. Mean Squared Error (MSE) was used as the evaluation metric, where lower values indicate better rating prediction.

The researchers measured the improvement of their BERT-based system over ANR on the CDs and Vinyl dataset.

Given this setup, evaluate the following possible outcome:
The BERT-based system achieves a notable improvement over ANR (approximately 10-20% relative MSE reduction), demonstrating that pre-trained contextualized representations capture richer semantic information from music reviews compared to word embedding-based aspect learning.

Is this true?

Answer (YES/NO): YES